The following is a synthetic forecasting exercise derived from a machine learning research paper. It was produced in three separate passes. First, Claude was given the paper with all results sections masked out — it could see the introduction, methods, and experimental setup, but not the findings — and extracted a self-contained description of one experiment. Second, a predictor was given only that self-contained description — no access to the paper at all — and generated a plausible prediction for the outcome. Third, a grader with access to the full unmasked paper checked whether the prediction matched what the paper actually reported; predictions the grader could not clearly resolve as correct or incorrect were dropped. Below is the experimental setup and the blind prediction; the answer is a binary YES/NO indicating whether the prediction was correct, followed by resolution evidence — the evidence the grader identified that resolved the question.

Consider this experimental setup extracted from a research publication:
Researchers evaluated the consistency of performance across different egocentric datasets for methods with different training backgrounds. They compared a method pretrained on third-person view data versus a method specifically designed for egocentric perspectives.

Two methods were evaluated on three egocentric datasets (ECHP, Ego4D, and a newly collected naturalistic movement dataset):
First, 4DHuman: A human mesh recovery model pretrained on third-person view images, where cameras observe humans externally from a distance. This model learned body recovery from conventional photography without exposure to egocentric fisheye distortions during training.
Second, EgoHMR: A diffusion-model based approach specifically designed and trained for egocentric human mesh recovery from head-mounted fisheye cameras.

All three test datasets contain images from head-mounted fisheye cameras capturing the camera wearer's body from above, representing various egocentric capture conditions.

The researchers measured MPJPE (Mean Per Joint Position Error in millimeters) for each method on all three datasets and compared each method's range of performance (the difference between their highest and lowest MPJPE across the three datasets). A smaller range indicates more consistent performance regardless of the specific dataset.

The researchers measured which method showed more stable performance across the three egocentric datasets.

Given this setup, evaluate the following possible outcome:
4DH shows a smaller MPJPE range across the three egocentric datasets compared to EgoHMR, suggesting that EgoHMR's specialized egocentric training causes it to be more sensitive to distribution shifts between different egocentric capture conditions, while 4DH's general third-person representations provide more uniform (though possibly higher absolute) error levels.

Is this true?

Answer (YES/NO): YES